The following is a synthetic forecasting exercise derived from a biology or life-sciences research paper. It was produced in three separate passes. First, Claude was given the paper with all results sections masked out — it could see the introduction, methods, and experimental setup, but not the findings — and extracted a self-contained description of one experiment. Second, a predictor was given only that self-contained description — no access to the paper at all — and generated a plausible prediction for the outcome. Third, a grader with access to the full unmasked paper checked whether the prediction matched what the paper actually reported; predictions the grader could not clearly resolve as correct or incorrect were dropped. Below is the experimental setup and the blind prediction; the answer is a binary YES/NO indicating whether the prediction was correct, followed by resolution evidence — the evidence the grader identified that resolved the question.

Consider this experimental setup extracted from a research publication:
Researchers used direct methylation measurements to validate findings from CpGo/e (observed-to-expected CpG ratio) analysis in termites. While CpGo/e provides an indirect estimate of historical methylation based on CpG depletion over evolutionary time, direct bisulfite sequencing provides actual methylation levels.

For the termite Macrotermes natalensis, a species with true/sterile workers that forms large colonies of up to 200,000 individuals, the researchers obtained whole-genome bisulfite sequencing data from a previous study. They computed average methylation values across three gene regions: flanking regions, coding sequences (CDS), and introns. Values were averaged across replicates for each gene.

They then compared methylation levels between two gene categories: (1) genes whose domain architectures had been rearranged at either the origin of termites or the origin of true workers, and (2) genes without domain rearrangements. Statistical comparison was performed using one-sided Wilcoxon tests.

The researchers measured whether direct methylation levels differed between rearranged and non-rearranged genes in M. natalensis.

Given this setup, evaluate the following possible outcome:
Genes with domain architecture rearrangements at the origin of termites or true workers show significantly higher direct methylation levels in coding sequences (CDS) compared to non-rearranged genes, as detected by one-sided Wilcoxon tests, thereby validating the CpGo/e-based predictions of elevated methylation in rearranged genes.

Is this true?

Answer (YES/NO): NO